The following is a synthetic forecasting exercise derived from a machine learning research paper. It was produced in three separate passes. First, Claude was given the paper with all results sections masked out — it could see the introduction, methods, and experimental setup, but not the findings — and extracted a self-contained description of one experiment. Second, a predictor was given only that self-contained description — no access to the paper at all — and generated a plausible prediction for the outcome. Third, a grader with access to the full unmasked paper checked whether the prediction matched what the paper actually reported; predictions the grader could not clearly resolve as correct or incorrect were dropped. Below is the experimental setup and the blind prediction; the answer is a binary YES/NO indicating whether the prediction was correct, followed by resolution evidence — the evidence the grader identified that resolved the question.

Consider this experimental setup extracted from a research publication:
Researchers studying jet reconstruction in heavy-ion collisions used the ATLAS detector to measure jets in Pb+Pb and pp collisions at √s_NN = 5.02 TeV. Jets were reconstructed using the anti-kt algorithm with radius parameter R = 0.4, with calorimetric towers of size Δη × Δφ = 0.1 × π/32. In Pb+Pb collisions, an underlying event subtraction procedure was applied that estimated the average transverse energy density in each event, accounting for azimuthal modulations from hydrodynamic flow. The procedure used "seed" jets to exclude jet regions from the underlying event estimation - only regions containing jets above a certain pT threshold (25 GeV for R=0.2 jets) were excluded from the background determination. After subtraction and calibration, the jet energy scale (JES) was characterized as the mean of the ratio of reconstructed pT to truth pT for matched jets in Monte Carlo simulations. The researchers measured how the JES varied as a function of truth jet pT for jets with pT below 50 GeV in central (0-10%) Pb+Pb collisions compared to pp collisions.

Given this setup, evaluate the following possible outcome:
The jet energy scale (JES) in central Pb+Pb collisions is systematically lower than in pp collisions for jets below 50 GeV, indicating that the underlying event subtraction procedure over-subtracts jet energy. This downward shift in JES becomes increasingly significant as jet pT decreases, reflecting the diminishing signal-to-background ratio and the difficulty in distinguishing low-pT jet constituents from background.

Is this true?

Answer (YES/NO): YES